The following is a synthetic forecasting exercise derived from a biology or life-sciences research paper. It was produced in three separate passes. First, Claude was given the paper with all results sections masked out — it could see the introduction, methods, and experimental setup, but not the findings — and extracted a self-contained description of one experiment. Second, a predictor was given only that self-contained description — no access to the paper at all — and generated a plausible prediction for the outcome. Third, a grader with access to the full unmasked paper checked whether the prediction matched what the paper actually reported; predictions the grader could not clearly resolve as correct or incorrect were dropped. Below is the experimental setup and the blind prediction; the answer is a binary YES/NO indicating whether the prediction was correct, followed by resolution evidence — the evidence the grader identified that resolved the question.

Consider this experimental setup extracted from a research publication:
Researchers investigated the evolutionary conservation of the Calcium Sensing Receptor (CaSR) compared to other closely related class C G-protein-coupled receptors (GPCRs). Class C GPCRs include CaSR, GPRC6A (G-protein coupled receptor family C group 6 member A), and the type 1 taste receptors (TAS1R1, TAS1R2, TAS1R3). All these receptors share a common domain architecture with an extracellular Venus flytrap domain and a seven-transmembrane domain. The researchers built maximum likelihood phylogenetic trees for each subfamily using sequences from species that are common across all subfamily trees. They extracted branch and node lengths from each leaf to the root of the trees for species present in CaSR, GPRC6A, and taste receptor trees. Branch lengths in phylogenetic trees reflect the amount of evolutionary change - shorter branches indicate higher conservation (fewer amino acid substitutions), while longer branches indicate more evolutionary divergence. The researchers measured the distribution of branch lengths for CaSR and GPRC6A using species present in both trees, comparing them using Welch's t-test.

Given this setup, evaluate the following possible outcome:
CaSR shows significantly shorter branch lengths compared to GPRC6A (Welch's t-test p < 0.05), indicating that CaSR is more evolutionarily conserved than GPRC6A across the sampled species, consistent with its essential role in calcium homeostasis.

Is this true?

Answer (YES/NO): YES